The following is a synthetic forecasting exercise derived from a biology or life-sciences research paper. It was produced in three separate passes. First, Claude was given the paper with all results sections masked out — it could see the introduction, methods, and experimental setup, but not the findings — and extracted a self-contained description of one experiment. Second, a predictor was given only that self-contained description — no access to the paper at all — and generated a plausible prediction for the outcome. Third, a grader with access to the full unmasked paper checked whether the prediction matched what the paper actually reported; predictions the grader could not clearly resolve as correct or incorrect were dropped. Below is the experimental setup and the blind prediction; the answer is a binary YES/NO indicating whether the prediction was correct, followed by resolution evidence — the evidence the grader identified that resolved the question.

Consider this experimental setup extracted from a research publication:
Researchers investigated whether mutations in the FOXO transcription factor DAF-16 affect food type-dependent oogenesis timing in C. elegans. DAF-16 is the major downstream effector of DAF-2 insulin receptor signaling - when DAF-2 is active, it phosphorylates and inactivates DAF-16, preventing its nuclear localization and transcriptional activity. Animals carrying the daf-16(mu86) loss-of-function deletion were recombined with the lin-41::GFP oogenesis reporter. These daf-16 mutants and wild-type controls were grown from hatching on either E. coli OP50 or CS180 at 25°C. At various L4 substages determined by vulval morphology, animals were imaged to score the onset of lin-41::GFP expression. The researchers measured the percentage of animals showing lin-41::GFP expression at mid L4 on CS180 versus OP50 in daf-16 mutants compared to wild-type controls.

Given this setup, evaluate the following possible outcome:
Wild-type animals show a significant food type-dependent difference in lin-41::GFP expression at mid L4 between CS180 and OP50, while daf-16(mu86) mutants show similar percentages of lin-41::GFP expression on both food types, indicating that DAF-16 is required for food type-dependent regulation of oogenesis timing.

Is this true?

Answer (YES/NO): NO